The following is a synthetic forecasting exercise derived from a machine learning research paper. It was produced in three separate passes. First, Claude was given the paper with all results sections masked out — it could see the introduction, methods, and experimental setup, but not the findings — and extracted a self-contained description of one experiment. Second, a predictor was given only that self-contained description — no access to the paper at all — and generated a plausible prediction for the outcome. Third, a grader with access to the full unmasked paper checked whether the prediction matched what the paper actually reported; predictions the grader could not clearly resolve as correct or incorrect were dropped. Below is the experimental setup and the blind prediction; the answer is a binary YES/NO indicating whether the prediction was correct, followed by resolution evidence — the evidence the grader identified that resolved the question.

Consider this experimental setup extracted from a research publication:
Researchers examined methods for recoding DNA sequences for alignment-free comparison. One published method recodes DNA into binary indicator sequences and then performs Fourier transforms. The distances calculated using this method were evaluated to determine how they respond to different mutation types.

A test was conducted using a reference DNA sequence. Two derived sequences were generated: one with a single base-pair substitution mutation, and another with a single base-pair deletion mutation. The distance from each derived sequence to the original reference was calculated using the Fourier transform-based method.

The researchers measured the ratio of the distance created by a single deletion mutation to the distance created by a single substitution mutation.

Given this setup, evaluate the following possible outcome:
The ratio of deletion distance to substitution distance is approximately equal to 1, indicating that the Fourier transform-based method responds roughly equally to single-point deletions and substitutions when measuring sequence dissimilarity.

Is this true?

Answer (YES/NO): NO